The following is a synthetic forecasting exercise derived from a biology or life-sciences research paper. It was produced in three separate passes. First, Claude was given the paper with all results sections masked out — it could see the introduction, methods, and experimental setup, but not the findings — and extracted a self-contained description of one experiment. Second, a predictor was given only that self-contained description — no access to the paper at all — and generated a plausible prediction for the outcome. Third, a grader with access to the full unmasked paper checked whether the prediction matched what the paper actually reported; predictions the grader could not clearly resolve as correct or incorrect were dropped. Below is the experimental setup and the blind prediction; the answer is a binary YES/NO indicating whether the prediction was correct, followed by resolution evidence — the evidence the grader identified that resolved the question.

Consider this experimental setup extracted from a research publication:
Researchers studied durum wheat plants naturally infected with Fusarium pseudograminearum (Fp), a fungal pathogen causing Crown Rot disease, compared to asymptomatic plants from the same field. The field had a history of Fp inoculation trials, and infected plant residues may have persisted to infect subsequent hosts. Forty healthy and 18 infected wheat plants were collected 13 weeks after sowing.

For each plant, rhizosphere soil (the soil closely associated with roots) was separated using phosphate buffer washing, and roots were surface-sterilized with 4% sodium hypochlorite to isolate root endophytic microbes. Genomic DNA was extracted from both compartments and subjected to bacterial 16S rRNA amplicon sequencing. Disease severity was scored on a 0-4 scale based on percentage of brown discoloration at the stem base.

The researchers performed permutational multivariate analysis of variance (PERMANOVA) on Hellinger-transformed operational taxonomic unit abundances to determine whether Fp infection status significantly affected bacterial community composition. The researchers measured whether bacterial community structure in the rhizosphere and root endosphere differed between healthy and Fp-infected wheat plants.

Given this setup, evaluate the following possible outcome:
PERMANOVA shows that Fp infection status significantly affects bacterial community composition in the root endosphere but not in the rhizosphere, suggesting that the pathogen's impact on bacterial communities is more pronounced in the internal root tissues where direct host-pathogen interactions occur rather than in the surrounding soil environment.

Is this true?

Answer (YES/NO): NO